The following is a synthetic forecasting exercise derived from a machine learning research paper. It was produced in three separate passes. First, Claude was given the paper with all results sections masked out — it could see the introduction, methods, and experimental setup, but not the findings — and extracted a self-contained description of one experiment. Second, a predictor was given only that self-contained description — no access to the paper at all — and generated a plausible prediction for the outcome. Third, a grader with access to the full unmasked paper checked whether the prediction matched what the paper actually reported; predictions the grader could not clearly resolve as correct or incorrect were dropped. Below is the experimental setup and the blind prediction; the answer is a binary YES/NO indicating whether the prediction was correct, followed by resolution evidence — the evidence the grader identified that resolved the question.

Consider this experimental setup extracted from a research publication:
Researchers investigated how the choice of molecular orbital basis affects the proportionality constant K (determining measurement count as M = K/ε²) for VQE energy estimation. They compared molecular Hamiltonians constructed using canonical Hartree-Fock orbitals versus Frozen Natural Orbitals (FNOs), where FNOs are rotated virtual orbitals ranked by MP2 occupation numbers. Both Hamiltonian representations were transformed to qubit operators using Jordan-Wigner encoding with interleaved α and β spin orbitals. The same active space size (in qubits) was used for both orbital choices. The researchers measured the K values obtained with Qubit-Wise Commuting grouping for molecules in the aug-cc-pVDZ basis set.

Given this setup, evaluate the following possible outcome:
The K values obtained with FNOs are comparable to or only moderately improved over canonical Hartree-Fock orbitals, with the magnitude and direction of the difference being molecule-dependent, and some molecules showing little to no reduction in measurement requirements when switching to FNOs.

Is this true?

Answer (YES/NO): NO